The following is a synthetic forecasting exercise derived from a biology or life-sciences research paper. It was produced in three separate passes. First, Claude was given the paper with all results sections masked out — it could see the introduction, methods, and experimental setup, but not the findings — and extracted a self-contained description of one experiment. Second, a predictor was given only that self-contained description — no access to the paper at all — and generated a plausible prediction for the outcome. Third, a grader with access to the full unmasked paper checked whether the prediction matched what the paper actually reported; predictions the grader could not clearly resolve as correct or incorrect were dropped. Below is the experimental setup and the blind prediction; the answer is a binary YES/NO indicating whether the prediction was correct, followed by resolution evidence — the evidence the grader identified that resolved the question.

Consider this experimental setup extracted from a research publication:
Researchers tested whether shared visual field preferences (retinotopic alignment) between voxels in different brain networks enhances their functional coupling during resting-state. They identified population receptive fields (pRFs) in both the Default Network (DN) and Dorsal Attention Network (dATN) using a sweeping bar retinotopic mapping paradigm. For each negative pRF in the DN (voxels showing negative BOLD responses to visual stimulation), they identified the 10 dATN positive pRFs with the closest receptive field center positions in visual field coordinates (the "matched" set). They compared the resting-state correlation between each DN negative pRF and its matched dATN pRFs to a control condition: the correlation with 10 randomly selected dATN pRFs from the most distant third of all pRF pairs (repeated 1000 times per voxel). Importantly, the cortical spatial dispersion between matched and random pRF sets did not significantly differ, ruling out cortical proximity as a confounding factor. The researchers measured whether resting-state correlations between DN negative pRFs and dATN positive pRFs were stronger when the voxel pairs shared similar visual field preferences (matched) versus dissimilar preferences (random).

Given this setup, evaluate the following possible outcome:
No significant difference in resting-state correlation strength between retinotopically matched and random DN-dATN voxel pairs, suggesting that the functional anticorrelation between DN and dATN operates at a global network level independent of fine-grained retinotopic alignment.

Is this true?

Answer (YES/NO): NO